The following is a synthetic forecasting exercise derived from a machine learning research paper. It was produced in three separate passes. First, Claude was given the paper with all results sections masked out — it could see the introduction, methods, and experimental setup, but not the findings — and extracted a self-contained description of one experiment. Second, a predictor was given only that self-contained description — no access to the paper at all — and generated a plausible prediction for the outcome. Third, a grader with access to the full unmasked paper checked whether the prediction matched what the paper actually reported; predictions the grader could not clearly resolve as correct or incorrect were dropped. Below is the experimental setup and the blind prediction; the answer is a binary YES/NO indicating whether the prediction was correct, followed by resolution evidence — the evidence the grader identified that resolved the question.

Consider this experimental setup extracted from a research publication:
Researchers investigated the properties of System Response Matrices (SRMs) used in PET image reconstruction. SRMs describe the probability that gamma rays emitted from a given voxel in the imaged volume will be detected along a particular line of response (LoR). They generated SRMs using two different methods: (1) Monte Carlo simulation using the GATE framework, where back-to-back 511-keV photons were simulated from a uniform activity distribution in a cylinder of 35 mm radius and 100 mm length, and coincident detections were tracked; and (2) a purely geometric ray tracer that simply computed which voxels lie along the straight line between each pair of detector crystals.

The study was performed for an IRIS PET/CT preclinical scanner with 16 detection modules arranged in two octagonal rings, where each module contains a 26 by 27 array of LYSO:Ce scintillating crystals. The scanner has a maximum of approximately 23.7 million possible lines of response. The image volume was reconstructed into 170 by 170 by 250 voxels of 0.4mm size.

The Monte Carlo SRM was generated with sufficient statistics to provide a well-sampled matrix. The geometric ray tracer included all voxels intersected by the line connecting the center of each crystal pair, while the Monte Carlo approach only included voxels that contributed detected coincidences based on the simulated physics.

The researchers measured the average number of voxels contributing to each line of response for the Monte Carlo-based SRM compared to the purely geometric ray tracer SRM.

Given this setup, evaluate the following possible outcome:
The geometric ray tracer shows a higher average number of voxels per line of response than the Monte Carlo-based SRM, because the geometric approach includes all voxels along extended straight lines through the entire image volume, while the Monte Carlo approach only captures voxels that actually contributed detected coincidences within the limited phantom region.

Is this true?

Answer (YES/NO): NO